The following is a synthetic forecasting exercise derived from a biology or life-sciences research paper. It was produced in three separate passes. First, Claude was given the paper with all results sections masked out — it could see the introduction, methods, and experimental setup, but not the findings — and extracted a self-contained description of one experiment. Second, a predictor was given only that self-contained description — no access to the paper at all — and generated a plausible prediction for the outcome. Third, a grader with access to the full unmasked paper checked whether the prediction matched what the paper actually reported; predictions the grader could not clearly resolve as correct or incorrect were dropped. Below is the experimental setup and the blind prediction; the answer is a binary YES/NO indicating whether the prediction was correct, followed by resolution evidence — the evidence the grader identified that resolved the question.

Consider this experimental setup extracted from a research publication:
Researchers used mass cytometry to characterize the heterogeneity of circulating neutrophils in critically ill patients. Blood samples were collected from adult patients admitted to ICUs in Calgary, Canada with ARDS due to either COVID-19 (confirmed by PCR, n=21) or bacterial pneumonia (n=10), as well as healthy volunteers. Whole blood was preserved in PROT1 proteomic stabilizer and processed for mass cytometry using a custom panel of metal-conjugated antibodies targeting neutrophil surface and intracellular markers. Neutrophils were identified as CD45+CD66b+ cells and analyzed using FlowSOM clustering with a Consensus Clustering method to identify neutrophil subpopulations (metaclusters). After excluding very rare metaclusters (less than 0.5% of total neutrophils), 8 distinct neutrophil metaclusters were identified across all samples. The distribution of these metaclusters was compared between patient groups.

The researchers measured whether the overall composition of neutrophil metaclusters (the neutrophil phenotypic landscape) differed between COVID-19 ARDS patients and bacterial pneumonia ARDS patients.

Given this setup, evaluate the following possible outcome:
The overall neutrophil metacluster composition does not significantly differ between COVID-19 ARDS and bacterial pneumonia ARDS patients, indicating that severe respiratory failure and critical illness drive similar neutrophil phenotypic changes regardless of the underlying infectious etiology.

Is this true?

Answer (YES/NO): NO